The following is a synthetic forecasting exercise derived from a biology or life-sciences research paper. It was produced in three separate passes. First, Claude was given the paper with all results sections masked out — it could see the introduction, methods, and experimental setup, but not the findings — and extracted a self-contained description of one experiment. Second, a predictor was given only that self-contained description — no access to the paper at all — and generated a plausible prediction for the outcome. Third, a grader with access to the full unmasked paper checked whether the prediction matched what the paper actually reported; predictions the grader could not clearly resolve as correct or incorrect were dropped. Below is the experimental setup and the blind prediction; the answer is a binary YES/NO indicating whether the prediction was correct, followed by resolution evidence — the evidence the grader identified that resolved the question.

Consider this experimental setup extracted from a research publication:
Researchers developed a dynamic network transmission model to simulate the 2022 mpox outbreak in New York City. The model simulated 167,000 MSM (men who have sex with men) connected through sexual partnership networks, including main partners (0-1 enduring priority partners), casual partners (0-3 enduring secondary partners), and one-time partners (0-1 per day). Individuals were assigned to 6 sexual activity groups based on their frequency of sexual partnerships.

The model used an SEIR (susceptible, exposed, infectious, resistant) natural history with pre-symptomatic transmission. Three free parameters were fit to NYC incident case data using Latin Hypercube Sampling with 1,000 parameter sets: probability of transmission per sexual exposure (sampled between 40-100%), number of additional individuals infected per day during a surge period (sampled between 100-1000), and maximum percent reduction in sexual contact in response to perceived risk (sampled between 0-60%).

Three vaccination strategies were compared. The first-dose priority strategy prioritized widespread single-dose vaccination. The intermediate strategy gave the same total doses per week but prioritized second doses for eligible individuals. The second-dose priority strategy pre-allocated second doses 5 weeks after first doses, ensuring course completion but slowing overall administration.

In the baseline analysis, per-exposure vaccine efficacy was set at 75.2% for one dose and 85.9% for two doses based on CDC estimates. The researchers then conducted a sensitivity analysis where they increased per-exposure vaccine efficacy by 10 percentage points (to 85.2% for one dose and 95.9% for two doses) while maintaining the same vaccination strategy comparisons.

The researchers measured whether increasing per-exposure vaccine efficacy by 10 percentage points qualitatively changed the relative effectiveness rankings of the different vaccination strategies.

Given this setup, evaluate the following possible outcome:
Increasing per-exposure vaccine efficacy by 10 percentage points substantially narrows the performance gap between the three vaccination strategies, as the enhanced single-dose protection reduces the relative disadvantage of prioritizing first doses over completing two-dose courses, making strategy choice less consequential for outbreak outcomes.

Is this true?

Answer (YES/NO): NO